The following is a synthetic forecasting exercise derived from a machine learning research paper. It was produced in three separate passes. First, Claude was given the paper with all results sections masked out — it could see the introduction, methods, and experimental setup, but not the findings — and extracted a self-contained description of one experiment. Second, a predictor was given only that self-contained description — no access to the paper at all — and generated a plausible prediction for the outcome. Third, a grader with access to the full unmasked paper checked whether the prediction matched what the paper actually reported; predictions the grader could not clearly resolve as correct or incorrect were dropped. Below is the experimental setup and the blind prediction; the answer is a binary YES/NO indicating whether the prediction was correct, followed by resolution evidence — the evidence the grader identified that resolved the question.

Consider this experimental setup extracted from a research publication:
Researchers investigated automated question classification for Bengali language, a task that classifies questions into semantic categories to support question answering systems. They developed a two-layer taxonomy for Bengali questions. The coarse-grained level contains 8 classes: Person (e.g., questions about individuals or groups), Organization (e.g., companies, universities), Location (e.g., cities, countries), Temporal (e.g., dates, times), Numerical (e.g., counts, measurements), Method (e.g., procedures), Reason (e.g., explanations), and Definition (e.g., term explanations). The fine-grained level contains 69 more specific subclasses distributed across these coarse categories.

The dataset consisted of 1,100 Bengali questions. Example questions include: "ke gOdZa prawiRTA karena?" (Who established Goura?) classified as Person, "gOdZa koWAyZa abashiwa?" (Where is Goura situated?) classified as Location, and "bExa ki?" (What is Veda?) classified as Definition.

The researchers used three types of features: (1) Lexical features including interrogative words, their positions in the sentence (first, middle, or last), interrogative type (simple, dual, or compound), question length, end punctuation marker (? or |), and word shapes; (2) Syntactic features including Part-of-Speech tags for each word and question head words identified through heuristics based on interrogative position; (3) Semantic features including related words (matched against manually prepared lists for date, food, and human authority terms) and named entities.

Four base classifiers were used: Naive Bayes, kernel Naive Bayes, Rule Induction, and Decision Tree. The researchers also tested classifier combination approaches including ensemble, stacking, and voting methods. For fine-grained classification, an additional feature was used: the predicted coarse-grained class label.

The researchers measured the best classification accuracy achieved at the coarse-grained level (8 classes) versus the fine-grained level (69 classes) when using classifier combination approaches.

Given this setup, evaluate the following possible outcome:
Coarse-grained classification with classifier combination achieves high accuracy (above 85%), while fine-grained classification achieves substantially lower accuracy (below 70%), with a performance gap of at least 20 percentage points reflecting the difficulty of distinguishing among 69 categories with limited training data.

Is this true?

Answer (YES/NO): NO